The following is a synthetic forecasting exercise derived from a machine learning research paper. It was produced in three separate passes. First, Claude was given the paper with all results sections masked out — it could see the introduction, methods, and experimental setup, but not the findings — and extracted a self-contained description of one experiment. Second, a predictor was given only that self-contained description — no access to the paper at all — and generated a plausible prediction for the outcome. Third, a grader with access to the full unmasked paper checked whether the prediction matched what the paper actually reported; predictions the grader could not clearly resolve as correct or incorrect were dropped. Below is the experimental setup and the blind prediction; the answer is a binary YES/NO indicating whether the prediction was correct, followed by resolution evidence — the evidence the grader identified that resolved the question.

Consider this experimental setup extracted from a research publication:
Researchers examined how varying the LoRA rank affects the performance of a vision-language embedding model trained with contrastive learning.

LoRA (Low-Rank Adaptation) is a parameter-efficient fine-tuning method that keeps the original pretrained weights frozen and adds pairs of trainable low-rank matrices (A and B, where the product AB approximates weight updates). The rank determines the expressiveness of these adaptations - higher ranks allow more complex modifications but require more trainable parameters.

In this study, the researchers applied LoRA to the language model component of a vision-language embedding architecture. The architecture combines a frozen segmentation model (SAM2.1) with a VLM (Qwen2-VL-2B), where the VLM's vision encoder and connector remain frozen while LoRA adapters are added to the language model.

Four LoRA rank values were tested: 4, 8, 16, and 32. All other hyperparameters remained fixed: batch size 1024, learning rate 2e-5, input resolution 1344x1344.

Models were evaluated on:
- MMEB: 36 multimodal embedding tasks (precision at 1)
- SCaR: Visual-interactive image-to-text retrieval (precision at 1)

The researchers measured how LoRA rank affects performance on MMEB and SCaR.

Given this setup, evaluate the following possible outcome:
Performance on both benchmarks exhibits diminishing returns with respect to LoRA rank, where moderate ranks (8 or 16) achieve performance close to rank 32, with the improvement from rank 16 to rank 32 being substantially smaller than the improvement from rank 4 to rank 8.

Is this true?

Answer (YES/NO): NO